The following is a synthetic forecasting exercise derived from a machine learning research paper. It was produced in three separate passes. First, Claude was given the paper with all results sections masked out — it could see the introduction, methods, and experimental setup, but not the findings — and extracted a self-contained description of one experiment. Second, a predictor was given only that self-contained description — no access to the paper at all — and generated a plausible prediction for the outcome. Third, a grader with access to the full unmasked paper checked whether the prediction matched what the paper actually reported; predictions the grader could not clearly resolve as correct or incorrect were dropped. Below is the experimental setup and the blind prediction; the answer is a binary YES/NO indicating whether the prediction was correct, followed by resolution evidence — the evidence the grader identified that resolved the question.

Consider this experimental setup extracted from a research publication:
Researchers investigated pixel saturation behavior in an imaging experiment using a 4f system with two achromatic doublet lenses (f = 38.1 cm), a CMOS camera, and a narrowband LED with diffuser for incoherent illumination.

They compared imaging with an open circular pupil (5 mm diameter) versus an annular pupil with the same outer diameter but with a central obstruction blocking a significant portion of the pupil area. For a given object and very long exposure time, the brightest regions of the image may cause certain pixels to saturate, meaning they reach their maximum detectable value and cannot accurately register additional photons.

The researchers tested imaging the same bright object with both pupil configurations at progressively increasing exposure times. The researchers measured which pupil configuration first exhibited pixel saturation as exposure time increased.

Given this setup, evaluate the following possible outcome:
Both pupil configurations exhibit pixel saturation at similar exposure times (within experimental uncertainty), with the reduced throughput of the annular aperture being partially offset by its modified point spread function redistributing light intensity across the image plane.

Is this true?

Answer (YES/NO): NO